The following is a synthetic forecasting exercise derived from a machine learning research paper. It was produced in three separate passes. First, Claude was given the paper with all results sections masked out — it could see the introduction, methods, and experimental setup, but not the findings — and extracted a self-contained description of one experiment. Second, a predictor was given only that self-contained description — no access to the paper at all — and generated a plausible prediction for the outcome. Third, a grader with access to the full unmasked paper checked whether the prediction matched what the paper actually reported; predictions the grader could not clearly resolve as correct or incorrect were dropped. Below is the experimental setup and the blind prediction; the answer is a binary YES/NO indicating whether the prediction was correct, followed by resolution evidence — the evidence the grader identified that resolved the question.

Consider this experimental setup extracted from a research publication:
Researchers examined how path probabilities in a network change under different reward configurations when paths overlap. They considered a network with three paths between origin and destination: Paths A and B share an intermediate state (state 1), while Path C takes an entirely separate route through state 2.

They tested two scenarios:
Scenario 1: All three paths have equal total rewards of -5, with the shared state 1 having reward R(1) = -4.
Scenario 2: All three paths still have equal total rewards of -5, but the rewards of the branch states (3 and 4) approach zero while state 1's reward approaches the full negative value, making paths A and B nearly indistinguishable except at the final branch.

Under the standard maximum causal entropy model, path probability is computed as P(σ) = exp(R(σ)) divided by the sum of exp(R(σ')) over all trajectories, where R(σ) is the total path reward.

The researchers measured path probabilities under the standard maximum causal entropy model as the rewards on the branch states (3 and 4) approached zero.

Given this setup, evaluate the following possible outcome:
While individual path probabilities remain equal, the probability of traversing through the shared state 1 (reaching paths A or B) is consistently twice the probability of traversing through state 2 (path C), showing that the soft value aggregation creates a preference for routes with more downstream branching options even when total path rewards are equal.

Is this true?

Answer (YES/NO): NO